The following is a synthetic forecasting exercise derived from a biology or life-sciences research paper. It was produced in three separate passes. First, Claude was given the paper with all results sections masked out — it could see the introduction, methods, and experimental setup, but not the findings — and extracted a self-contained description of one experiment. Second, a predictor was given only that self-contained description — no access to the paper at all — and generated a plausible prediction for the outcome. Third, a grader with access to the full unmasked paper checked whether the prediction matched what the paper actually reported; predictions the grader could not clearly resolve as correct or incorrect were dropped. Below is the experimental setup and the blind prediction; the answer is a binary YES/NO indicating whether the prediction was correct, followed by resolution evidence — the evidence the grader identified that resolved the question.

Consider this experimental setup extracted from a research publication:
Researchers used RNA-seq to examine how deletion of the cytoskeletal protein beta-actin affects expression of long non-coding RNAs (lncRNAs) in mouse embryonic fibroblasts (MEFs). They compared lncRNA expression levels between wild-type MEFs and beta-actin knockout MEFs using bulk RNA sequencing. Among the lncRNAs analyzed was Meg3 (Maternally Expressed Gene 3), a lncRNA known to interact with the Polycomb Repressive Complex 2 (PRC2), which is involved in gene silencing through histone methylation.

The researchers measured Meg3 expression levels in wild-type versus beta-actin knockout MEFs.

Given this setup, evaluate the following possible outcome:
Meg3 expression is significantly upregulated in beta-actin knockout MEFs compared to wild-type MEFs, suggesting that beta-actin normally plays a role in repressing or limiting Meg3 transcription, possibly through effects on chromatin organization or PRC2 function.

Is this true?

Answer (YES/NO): YES